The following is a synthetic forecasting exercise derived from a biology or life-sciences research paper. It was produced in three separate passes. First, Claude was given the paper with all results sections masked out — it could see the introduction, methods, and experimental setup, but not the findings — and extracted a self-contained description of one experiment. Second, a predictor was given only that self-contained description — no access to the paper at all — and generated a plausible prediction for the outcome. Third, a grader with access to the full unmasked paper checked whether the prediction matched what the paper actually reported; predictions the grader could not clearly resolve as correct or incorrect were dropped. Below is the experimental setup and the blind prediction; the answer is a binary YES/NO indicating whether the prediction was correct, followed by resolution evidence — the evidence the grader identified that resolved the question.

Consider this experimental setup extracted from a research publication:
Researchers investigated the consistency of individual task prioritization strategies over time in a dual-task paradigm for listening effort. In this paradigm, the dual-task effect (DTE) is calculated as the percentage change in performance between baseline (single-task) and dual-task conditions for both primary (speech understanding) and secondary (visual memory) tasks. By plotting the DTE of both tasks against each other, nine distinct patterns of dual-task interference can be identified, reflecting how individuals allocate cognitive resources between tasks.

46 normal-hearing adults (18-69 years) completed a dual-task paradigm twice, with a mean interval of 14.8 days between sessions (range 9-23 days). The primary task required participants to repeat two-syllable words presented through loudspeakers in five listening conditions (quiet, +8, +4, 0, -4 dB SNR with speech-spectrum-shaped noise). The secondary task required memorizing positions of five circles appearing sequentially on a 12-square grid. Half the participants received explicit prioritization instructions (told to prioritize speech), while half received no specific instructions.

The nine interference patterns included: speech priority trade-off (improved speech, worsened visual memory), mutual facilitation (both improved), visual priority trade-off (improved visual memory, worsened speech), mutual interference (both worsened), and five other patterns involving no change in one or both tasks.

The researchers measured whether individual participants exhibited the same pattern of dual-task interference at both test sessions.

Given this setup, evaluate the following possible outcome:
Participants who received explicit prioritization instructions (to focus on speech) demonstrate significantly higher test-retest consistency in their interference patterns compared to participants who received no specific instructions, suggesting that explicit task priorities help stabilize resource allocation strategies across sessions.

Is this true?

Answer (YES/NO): NO